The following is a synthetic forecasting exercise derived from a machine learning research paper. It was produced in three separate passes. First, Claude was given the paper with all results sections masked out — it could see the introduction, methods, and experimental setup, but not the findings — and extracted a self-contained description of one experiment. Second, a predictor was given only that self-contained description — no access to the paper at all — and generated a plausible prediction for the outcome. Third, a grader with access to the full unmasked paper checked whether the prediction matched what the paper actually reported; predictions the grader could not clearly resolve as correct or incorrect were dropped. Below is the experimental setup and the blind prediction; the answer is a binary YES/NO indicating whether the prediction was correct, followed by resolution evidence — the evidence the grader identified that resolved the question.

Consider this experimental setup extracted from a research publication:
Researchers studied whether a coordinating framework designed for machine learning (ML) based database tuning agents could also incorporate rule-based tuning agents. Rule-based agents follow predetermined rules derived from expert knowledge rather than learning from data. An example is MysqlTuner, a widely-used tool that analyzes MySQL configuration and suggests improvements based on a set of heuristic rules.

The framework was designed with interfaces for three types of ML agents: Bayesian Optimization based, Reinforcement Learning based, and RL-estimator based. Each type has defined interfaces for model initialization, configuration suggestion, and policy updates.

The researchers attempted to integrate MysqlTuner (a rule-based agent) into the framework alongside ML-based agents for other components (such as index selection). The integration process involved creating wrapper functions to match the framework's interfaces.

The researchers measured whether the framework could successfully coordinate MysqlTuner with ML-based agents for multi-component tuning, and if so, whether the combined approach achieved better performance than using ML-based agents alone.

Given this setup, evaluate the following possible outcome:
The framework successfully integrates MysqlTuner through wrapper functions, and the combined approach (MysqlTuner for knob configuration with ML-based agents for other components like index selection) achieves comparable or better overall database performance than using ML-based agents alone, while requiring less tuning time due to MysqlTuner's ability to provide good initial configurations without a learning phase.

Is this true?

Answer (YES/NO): NO